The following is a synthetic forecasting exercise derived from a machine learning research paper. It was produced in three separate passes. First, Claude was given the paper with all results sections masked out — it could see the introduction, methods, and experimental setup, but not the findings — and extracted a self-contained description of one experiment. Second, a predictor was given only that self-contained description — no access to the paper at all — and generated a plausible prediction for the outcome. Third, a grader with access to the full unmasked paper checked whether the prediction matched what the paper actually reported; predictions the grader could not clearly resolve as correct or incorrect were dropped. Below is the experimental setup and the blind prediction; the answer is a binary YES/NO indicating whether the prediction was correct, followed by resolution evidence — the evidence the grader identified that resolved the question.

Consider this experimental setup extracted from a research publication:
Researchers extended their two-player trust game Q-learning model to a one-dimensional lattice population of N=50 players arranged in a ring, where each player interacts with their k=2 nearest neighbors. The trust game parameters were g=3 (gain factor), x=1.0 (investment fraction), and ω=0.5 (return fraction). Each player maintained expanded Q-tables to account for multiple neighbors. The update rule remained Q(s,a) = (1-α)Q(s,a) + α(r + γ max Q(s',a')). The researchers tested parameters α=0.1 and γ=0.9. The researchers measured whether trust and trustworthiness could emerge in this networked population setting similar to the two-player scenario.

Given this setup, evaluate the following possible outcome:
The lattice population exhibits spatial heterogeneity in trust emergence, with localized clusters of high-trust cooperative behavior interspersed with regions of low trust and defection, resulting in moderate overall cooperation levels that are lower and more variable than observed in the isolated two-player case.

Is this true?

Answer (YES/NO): NO